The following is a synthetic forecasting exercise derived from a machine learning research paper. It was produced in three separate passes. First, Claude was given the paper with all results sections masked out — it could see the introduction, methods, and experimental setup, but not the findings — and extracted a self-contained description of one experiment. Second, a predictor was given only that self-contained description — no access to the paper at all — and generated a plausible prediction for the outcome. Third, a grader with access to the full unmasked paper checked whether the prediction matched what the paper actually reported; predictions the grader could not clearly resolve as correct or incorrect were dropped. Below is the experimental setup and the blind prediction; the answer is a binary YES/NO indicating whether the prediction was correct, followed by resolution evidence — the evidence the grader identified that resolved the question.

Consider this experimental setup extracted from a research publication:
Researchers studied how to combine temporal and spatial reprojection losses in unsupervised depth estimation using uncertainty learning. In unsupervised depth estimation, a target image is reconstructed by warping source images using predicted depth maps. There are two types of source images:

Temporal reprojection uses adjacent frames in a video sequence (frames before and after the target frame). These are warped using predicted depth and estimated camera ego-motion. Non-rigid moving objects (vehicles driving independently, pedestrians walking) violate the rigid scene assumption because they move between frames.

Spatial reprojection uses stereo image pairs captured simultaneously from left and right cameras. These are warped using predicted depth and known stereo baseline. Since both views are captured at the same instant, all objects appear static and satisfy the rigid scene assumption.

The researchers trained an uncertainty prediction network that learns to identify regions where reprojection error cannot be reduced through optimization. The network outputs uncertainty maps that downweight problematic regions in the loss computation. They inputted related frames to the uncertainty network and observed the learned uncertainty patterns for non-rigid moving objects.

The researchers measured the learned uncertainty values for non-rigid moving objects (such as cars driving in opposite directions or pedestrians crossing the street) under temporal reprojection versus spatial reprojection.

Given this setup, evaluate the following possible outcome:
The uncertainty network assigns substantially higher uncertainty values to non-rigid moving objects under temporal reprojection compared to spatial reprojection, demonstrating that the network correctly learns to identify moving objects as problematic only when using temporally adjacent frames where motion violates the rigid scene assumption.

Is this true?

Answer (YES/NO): YES